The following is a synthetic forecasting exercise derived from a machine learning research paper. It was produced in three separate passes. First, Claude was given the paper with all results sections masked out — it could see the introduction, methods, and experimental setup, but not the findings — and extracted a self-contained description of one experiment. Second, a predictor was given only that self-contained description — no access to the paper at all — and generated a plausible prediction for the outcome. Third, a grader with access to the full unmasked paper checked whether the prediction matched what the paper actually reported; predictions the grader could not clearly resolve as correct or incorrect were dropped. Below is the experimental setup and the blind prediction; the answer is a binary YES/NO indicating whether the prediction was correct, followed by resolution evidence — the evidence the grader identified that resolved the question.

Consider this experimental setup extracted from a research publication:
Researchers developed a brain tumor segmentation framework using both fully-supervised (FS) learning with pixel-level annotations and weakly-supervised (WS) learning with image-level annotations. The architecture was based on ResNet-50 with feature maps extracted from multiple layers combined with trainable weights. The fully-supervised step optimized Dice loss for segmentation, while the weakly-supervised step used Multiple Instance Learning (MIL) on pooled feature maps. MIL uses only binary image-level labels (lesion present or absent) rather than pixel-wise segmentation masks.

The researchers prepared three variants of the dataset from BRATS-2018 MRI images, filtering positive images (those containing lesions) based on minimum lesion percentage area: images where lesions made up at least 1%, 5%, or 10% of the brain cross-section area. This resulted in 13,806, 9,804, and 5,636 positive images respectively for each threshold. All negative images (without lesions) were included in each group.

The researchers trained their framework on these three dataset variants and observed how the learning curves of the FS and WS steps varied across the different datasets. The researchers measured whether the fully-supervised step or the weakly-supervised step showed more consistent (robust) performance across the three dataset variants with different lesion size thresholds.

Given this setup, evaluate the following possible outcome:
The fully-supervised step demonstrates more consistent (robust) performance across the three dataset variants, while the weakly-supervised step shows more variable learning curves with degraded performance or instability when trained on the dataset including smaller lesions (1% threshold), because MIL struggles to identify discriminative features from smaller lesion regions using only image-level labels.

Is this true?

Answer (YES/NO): NO